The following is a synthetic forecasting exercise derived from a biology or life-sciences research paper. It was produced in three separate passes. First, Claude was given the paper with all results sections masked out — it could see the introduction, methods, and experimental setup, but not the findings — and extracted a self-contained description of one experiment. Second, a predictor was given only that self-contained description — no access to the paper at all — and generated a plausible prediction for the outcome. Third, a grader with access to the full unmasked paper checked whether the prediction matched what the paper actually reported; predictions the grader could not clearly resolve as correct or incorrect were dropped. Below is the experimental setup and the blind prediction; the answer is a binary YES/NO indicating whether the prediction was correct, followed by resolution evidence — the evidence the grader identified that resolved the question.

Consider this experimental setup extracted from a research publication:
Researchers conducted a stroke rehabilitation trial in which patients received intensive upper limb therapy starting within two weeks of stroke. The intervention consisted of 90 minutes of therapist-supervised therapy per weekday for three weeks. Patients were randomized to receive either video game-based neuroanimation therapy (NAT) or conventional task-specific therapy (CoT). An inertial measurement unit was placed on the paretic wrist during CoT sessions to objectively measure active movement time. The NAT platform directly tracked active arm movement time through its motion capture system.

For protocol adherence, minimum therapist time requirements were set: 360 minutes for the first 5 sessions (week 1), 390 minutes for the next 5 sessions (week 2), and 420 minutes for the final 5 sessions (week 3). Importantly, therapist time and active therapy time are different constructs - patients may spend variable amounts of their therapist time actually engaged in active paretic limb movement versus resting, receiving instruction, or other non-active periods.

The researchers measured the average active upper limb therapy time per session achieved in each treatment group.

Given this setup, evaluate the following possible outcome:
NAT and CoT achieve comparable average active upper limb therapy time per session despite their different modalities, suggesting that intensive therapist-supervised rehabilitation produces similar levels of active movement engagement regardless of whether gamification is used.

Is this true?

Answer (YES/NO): NO